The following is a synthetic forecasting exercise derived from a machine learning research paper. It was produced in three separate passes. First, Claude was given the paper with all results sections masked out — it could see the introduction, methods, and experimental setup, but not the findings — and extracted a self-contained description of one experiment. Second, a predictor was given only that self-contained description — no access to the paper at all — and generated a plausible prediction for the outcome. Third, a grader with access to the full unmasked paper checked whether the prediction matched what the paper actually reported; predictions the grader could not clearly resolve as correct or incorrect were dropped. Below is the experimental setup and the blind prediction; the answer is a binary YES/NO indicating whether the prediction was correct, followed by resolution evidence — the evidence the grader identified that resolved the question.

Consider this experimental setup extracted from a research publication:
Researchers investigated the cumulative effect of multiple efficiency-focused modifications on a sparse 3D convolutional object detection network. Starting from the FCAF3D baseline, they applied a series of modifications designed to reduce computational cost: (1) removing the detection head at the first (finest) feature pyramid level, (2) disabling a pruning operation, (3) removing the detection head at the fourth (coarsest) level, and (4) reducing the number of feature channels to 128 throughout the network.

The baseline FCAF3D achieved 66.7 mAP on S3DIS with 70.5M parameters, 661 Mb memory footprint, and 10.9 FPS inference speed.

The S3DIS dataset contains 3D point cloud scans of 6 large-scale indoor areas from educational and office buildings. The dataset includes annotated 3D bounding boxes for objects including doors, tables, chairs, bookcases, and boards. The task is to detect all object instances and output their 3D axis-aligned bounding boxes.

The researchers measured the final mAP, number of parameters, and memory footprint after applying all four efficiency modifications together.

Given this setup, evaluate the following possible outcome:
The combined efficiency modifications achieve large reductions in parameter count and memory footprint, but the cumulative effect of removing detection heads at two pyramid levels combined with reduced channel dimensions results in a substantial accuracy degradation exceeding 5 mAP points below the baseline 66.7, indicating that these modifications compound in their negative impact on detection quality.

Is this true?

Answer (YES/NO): YES